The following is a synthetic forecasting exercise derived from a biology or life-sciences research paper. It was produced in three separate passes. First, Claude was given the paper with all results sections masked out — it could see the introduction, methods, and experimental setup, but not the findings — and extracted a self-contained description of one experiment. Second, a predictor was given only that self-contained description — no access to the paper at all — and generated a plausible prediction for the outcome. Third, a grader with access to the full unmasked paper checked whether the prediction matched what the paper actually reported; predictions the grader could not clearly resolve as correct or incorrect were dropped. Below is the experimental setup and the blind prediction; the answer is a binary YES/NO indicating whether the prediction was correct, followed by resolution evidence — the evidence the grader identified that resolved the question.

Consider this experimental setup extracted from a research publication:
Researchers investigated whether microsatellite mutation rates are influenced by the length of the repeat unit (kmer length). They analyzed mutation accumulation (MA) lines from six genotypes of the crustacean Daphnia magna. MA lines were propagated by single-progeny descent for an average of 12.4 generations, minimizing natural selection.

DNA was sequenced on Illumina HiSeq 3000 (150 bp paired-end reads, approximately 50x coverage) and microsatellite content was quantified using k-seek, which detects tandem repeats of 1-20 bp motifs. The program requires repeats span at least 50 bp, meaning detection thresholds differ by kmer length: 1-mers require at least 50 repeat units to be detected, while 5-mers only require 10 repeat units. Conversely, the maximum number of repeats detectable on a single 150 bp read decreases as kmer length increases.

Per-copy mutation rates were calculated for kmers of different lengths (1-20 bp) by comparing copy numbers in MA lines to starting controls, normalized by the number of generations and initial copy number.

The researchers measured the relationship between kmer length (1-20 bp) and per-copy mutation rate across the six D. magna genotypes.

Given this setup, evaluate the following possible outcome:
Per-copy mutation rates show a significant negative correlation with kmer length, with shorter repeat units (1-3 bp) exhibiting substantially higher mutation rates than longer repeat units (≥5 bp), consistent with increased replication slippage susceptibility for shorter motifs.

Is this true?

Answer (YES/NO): NO